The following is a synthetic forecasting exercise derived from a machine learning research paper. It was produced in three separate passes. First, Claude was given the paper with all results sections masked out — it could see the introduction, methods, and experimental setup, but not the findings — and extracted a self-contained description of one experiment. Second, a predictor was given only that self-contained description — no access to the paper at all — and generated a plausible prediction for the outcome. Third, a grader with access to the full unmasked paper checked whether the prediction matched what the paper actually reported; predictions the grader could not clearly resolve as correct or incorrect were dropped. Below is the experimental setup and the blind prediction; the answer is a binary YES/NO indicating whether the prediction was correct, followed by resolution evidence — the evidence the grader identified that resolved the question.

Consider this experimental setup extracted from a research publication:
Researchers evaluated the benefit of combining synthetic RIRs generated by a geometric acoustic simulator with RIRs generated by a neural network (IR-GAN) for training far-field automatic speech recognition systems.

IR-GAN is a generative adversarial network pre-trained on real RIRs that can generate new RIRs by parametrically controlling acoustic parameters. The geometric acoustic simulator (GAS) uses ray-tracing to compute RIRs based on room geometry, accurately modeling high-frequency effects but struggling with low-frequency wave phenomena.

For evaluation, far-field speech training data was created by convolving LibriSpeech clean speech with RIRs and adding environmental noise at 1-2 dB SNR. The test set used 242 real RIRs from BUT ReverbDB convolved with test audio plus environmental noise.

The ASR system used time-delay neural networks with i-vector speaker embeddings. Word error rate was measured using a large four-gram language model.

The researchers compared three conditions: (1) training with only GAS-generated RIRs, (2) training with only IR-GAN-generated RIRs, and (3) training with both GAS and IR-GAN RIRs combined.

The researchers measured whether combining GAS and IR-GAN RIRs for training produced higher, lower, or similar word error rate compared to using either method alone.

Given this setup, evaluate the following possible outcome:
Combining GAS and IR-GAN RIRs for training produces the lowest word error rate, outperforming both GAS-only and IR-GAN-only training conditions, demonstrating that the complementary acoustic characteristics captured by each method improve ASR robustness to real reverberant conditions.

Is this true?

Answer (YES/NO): YES